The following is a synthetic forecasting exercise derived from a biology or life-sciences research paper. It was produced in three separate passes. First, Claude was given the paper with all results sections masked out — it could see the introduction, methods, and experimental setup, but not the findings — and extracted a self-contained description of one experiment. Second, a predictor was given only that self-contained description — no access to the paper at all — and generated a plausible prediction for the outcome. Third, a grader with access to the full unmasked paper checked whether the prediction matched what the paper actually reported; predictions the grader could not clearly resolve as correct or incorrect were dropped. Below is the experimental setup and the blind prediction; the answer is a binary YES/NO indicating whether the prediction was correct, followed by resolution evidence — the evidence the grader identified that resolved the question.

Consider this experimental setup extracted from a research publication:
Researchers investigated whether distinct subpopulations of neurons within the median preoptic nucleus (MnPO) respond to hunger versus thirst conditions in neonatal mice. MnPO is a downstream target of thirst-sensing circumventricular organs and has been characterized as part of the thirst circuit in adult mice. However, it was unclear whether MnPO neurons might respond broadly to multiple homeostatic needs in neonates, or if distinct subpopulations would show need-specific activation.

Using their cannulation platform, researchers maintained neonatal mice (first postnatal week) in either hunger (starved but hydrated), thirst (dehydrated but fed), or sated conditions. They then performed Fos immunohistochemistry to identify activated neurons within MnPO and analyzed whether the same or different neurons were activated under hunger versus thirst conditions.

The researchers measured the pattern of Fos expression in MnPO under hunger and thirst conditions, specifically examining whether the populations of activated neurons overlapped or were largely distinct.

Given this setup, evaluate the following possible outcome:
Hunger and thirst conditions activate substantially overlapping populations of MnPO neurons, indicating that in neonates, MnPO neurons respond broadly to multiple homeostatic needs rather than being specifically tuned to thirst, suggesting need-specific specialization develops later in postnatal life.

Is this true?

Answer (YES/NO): NO